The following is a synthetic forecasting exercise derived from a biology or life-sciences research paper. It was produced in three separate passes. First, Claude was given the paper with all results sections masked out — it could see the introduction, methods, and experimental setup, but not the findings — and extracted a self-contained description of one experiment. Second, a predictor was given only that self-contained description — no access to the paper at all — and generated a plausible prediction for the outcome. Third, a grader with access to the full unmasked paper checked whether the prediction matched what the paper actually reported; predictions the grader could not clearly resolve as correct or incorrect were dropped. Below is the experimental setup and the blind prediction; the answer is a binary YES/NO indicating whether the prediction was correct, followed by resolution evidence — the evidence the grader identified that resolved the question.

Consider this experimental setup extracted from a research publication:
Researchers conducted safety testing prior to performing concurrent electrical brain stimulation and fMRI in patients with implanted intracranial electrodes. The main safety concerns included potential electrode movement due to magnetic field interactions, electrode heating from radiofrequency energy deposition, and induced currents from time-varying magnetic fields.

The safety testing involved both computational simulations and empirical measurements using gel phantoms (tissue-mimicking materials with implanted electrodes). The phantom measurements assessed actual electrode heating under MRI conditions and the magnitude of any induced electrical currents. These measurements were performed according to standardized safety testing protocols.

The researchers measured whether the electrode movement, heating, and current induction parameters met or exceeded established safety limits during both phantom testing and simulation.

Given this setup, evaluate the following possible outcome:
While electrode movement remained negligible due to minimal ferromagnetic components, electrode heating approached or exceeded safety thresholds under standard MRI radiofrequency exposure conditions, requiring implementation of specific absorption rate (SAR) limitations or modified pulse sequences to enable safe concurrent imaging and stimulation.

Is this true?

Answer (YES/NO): NO